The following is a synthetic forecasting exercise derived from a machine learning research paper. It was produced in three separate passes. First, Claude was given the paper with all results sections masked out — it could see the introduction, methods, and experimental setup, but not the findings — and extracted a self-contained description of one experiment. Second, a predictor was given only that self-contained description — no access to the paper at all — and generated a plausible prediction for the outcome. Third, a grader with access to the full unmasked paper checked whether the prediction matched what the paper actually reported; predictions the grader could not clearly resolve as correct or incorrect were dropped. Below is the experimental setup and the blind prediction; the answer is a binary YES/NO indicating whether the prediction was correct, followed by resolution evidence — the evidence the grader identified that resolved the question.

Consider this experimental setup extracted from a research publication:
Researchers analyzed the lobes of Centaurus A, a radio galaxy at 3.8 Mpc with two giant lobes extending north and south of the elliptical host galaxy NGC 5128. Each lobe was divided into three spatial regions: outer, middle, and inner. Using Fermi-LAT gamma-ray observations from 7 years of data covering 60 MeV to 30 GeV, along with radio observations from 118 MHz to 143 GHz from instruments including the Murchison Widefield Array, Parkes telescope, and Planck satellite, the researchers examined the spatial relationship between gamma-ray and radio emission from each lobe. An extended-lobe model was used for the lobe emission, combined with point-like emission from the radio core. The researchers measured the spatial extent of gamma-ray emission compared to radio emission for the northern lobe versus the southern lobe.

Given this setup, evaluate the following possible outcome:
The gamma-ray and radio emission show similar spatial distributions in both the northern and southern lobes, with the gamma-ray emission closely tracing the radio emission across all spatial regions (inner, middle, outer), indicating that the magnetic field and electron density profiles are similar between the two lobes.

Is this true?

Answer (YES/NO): NO